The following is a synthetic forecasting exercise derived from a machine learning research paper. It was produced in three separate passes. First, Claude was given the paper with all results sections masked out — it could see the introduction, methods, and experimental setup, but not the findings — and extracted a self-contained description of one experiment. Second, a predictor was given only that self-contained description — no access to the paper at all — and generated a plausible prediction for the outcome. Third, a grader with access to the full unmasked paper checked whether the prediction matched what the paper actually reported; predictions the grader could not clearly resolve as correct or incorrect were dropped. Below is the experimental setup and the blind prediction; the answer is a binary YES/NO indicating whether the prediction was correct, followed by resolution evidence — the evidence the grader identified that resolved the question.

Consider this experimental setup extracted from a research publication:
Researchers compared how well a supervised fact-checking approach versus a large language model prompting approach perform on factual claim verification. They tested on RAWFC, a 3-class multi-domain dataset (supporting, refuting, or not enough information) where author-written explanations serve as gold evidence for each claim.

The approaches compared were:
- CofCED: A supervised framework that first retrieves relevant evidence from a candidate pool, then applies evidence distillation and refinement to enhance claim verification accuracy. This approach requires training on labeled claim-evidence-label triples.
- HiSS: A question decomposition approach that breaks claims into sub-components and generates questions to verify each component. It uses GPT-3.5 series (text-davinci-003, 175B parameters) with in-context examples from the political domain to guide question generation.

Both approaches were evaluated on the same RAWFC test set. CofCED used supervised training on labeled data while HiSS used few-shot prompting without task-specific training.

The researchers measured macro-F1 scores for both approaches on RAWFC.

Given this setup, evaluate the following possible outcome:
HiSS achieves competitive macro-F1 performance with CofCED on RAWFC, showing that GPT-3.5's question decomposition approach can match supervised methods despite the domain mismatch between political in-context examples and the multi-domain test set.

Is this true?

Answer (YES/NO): YES